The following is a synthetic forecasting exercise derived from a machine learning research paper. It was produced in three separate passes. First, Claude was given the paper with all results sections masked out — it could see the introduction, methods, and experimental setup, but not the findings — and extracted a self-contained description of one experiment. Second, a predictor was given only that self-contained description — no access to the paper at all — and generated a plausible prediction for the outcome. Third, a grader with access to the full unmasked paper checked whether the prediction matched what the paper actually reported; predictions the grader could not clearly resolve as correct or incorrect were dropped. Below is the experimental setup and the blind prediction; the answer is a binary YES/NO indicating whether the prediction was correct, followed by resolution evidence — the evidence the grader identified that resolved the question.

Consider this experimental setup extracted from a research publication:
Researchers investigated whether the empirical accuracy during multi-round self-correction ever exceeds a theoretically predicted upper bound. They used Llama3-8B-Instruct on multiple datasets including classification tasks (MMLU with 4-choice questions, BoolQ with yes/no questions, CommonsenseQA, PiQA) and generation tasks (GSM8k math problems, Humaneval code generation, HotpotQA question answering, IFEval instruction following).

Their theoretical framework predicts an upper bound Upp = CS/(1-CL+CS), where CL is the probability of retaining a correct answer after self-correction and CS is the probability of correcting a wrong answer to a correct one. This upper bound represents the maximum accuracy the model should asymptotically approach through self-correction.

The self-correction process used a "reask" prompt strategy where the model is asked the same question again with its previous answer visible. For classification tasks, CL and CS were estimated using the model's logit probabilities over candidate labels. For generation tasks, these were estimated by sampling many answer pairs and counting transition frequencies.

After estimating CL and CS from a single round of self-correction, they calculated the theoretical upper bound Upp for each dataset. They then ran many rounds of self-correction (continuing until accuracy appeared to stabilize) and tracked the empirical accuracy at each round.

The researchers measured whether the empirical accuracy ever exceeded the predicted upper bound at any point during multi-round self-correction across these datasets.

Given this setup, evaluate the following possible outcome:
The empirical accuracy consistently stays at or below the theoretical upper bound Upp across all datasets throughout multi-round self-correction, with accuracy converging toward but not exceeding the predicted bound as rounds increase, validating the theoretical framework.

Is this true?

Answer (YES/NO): YES